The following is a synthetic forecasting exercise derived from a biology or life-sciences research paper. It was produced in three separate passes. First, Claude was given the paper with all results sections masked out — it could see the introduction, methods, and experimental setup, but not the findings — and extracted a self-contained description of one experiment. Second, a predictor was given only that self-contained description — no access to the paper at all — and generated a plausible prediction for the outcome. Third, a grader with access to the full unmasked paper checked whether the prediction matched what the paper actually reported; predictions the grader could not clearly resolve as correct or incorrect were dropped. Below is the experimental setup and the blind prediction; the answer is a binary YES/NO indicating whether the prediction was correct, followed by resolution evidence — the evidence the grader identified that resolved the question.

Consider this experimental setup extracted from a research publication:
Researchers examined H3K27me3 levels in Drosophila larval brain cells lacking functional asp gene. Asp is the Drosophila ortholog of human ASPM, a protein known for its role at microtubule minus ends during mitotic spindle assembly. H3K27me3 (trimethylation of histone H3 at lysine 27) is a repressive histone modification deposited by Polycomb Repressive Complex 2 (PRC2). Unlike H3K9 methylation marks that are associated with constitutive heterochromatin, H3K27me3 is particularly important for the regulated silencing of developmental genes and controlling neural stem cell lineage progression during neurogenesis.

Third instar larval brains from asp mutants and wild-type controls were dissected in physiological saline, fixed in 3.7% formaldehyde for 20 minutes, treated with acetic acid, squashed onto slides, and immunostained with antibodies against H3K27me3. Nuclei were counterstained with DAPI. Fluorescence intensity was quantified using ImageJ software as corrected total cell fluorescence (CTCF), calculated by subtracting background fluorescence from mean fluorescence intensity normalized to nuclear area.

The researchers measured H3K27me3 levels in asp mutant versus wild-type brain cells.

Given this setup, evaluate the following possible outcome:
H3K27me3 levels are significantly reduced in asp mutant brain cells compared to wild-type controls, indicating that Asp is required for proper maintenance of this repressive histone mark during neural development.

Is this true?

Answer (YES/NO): YES